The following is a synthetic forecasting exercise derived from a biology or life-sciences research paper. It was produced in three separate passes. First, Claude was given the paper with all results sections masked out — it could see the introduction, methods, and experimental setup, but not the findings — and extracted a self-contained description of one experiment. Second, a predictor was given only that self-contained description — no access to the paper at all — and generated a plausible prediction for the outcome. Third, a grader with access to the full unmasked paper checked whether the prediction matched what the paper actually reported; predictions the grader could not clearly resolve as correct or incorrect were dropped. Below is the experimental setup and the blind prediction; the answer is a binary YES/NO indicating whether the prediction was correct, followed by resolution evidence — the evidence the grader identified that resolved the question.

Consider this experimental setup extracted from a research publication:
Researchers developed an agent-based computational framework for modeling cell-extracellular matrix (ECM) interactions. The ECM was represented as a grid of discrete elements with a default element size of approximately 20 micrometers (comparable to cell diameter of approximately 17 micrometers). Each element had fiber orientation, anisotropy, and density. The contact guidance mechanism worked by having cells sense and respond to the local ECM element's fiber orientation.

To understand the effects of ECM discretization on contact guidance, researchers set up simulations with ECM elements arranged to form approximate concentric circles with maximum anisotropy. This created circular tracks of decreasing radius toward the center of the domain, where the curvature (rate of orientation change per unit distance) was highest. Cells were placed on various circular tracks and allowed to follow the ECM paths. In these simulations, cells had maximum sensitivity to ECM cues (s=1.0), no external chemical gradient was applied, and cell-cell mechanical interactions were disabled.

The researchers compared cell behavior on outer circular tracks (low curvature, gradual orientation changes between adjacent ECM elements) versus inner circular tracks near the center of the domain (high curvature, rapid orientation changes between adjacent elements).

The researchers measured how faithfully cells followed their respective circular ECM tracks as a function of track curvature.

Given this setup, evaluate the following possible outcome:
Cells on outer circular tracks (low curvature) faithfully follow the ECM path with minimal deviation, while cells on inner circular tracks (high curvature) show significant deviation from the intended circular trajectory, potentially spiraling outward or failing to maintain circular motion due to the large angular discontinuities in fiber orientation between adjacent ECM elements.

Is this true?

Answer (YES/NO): YES